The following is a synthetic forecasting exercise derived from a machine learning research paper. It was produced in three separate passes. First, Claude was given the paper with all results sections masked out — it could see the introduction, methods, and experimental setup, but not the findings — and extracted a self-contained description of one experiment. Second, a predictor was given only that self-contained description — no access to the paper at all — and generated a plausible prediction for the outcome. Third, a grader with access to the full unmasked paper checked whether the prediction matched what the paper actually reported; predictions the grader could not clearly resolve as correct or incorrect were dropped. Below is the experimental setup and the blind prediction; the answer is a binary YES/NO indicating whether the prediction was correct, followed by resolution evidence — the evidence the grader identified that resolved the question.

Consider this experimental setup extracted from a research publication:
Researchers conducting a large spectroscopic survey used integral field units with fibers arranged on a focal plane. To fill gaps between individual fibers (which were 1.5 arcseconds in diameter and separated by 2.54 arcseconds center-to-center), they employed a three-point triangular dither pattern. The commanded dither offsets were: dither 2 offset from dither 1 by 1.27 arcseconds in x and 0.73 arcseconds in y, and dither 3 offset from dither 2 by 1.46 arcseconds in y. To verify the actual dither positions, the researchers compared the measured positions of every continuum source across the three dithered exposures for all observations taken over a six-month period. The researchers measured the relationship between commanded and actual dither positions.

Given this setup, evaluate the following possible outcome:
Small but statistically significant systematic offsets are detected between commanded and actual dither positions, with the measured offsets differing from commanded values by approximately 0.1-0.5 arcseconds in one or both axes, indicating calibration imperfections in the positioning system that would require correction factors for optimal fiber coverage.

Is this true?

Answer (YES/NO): NO